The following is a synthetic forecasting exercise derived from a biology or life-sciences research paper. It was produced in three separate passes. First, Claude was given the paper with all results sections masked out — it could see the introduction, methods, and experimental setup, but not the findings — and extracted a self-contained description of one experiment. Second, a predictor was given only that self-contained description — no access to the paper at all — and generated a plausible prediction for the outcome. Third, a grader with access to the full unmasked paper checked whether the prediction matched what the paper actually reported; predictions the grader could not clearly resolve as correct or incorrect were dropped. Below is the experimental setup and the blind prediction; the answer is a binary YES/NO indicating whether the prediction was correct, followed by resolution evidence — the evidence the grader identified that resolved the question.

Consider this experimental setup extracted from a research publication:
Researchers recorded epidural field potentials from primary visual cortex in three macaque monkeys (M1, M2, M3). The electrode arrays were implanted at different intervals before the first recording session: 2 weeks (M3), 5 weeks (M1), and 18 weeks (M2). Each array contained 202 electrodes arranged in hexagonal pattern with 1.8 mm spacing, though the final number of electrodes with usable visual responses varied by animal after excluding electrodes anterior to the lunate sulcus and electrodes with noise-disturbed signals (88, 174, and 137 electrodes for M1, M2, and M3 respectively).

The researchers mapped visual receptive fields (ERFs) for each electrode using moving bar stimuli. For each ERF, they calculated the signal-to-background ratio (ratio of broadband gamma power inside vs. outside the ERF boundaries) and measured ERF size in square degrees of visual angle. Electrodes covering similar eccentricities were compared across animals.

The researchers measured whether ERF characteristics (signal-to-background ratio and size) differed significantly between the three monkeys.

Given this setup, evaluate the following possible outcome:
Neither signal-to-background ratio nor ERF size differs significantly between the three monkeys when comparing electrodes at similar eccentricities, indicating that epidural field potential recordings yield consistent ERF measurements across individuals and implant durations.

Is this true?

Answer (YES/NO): NO